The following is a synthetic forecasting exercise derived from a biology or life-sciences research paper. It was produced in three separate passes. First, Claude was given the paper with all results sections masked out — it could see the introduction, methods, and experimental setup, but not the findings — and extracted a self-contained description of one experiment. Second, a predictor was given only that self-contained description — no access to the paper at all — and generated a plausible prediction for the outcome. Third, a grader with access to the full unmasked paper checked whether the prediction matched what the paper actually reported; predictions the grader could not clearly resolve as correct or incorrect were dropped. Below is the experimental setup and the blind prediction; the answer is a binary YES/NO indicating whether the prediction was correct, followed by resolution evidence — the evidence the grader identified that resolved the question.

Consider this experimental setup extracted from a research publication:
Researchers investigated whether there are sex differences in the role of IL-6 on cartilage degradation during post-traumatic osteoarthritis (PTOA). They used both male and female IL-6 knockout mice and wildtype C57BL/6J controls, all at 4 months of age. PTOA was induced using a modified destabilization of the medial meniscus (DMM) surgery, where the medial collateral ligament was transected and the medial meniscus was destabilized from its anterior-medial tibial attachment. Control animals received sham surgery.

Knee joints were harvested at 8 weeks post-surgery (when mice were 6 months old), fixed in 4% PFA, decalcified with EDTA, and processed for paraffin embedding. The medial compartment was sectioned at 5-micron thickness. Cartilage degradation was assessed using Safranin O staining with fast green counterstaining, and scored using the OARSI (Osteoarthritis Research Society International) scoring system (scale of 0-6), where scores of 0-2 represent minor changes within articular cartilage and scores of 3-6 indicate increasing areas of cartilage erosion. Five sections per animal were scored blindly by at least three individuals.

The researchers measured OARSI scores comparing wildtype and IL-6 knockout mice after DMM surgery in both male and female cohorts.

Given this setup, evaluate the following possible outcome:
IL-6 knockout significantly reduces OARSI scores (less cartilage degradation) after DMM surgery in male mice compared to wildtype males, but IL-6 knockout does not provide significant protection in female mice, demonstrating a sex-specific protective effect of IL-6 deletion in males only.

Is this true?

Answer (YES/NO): YES